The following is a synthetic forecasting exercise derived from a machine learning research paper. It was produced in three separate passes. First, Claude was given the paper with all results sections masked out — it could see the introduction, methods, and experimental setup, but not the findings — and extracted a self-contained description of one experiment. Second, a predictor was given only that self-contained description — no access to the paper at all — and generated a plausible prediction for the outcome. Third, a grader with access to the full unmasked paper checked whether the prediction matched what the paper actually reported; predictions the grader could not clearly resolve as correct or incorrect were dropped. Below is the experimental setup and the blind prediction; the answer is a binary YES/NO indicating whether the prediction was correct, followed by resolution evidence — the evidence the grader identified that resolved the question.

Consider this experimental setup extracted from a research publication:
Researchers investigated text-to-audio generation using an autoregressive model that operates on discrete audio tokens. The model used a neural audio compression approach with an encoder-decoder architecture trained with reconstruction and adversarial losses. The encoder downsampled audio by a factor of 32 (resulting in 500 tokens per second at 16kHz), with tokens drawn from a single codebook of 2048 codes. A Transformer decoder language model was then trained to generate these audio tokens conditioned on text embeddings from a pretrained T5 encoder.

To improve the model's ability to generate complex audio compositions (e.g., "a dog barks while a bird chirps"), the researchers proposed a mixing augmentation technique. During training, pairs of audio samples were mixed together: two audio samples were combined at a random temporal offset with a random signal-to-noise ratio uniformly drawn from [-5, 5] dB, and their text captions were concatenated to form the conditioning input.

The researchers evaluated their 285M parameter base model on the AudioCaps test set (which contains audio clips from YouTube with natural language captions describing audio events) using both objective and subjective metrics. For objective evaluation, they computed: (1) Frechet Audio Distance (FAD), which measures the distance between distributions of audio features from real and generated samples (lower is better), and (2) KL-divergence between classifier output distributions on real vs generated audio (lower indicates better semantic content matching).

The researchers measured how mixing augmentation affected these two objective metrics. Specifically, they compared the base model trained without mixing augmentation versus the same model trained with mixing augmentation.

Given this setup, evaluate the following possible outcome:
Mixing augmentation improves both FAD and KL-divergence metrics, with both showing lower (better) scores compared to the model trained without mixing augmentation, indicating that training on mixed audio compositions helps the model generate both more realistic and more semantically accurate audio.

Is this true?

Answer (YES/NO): NO